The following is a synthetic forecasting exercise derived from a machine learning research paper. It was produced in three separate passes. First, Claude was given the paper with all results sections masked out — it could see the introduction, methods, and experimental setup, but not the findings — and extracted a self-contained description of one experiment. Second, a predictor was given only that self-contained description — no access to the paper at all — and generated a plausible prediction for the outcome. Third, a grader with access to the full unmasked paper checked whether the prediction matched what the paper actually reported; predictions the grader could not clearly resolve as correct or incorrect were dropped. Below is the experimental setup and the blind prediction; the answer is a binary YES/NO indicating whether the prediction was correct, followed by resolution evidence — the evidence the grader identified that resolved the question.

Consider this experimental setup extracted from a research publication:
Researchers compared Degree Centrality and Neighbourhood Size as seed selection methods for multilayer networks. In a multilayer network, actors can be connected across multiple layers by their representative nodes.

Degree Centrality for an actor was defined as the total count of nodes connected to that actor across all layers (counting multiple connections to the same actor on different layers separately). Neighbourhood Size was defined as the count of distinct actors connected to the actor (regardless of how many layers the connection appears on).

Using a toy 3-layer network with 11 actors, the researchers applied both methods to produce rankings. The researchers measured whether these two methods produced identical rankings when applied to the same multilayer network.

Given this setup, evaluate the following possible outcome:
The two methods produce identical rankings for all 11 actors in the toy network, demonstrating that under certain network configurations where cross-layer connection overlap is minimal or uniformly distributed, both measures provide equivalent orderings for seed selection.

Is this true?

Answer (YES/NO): NO